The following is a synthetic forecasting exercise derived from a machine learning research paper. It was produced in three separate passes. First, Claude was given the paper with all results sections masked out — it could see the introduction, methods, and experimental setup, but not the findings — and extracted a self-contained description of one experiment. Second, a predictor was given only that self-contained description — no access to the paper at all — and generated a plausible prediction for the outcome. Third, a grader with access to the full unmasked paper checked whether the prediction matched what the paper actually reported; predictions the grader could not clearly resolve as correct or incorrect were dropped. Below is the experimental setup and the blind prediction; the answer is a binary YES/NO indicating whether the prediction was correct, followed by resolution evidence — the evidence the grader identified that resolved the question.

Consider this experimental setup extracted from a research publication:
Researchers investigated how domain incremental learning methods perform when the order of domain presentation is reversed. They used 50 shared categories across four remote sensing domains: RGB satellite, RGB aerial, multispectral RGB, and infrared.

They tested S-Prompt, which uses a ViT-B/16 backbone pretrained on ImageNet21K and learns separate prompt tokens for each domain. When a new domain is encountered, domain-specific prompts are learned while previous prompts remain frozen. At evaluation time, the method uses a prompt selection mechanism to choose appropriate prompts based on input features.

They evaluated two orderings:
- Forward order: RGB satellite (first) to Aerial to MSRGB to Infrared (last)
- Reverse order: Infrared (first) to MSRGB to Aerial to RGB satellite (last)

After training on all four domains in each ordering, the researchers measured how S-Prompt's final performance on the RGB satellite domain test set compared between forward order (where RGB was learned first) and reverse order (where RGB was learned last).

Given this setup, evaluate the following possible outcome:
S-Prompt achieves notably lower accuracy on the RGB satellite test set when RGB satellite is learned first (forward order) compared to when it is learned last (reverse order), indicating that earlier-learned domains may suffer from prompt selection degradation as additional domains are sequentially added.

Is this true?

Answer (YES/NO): NO